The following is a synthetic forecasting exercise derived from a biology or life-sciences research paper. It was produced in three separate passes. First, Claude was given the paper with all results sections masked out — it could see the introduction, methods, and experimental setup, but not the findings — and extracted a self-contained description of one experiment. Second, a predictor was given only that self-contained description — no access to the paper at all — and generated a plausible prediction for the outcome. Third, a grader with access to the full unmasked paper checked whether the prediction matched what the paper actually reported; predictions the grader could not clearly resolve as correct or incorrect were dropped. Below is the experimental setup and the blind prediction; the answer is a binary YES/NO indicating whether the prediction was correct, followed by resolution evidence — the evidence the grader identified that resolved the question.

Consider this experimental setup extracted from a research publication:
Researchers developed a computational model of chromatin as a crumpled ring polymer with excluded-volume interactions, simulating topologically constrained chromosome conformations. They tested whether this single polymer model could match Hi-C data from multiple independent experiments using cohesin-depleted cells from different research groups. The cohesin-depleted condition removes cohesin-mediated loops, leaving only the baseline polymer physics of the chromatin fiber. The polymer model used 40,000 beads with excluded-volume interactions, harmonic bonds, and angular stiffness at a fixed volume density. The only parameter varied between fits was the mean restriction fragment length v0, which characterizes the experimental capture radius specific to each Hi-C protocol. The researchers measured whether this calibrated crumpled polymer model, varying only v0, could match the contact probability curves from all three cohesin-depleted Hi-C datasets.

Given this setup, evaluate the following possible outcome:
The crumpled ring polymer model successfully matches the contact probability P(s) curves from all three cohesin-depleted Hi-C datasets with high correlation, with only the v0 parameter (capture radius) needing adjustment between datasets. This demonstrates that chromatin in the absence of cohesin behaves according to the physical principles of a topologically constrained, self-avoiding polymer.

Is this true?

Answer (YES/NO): YES